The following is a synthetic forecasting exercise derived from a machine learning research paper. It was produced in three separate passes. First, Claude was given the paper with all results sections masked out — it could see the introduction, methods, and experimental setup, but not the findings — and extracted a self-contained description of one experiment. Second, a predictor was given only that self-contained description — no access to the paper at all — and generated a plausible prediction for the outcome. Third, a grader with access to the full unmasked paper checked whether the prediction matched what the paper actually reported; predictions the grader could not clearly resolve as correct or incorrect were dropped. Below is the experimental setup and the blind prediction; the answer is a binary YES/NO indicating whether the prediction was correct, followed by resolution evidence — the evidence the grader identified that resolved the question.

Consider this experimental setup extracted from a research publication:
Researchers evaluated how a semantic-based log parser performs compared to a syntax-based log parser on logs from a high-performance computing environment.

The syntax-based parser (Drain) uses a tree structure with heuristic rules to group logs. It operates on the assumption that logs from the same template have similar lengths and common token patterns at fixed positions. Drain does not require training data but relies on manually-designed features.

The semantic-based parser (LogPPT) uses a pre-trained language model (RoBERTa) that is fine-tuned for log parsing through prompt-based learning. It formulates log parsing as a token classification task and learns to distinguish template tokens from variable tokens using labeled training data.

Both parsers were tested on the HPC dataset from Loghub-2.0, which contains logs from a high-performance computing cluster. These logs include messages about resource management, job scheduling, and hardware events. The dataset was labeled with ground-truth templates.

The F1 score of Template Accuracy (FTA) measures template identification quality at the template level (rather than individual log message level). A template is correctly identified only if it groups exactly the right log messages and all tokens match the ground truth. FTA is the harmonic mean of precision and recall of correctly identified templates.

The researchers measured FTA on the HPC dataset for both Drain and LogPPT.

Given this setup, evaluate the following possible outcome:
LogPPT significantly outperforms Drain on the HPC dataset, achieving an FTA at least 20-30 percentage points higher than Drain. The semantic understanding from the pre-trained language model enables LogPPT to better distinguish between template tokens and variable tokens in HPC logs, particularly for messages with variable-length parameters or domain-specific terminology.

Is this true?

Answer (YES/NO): YES